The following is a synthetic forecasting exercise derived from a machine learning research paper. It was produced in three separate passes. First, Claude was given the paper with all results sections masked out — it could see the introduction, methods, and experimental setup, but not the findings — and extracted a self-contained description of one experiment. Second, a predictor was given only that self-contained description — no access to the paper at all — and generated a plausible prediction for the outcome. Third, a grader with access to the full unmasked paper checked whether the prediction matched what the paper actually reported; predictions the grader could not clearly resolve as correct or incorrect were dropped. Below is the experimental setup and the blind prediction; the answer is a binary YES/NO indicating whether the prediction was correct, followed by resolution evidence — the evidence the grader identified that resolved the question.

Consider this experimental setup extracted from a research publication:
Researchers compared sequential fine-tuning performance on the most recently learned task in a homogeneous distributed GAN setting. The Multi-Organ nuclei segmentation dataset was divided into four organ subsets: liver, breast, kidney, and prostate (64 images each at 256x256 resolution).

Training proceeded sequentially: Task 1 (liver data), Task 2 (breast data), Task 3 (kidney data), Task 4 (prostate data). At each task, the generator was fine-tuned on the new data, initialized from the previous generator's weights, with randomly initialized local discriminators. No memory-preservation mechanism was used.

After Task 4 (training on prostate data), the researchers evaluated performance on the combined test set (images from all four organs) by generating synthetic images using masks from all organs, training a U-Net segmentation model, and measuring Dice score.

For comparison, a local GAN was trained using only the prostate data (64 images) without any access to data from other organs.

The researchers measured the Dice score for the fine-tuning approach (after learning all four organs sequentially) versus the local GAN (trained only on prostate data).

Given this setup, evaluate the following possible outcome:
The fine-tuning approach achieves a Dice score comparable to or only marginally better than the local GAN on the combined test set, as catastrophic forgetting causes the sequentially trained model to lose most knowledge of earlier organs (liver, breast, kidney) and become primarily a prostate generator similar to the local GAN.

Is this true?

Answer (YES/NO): YES